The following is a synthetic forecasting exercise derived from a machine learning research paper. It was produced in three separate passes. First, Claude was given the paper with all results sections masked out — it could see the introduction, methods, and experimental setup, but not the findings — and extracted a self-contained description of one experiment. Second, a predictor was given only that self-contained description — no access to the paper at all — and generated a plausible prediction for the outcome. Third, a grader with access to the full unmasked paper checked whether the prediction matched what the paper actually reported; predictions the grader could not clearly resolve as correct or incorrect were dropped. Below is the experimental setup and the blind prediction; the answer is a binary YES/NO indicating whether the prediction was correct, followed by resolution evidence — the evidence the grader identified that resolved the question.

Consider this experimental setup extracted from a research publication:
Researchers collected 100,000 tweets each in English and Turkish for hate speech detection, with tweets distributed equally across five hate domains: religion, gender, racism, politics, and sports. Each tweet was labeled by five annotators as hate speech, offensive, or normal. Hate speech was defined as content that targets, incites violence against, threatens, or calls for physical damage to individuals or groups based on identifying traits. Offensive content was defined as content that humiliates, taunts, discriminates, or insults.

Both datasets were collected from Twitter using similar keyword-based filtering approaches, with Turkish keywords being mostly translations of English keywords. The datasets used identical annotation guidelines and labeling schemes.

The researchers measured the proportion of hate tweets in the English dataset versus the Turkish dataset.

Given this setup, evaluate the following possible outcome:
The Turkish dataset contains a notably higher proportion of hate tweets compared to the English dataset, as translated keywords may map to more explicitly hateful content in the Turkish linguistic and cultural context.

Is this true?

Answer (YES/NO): YES